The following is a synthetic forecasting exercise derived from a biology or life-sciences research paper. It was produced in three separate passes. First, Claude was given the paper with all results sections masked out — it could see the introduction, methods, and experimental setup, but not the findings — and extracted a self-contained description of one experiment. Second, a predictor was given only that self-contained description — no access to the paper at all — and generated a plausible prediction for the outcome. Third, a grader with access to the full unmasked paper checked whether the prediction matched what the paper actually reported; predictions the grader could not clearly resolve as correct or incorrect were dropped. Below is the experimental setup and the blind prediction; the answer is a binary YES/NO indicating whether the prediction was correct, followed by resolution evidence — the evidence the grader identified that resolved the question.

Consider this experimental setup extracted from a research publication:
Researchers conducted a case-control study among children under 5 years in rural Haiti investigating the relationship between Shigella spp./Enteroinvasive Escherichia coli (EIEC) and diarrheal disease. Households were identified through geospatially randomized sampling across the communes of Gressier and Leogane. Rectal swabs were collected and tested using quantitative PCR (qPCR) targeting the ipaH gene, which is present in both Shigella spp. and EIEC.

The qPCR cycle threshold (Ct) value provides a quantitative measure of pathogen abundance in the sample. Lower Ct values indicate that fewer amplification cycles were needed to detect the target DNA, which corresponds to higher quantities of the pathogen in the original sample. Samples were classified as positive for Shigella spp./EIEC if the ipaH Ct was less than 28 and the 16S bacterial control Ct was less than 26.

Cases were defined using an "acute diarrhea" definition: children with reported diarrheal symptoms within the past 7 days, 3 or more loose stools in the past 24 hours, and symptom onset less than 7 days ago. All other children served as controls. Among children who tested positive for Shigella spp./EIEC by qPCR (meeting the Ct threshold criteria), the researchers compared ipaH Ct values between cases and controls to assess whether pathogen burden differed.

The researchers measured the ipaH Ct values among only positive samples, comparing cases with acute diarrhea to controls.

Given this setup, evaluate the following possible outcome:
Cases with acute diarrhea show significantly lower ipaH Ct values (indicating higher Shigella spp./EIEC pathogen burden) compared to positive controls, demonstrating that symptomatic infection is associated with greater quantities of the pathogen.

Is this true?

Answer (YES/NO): NO